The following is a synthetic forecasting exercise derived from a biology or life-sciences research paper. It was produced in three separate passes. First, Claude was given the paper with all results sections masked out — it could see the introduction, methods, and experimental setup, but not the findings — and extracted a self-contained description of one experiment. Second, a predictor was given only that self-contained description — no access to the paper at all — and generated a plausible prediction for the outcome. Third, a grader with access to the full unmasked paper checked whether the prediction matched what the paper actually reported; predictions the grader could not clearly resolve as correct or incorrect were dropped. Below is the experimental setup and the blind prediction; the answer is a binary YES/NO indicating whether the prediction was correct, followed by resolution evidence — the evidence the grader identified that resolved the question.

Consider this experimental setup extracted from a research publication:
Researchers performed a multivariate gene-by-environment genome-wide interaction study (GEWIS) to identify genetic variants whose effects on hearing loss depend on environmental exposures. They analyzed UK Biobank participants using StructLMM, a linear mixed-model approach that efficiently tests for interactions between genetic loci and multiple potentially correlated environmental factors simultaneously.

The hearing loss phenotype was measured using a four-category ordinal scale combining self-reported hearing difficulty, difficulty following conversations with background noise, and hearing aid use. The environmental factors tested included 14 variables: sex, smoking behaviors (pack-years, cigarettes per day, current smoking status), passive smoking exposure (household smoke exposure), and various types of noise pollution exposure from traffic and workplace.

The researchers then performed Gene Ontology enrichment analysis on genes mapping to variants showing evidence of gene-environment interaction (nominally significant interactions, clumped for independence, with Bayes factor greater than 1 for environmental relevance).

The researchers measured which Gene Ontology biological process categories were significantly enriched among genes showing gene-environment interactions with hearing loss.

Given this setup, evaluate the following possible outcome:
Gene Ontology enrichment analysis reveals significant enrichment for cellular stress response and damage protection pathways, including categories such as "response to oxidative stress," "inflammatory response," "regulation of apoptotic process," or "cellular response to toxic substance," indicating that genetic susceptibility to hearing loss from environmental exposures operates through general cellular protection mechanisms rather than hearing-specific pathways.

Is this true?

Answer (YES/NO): NO